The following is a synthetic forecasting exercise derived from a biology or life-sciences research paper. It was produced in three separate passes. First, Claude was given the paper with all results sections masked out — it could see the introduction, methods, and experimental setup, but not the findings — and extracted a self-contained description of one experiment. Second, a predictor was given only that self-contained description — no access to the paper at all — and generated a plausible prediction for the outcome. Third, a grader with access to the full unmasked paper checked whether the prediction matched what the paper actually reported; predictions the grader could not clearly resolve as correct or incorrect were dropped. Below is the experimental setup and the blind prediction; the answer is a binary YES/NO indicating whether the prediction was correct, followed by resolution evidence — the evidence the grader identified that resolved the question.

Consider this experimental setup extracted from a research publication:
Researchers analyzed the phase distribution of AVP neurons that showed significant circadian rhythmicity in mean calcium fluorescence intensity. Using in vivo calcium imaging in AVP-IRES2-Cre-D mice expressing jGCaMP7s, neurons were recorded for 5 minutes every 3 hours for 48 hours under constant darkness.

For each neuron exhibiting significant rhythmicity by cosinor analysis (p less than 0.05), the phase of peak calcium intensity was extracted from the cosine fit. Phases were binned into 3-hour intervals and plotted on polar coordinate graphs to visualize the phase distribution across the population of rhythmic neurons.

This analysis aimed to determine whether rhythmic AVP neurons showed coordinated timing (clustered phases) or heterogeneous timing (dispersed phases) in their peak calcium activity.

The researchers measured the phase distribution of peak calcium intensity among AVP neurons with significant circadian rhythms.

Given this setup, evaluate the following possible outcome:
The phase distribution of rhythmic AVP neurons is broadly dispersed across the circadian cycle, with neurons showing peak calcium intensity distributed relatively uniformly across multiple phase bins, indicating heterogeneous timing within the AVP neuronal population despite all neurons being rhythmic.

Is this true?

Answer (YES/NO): NO